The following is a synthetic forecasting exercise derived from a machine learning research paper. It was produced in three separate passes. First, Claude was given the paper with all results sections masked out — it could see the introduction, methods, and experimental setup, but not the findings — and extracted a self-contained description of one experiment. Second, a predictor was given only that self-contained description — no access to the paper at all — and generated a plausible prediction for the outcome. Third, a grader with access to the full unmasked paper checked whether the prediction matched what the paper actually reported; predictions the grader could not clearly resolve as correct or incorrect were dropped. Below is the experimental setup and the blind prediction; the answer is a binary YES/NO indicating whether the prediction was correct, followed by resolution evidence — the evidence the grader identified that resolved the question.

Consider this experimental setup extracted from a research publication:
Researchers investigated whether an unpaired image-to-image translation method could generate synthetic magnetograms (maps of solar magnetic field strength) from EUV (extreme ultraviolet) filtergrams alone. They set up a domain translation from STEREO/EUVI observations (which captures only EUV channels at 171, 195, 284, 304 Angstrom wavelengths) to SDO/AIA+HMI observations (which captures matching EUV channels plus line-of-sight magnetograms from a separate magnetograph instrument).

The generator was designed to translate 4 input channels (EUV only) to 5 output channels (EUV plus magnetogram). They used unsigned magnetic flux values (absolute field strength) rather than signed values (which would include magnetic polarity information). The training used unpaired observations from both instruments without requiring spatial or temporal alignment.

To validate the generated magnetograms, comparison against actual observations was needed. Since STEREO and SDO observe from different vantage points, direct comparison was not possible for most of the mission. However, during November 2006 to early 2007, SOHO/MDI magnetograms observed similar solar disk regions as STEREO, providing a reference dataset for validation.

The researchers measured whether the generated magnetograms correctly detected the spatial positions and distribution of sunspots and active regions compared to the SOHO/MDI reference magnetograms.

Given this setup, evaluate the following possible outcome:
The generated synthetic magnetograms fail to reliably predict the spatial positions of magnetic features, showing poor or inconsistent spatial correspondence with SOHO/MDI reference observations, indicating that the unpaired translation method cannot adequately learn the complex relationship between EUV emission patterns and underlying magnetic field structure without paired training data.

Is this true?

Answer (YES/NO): NO